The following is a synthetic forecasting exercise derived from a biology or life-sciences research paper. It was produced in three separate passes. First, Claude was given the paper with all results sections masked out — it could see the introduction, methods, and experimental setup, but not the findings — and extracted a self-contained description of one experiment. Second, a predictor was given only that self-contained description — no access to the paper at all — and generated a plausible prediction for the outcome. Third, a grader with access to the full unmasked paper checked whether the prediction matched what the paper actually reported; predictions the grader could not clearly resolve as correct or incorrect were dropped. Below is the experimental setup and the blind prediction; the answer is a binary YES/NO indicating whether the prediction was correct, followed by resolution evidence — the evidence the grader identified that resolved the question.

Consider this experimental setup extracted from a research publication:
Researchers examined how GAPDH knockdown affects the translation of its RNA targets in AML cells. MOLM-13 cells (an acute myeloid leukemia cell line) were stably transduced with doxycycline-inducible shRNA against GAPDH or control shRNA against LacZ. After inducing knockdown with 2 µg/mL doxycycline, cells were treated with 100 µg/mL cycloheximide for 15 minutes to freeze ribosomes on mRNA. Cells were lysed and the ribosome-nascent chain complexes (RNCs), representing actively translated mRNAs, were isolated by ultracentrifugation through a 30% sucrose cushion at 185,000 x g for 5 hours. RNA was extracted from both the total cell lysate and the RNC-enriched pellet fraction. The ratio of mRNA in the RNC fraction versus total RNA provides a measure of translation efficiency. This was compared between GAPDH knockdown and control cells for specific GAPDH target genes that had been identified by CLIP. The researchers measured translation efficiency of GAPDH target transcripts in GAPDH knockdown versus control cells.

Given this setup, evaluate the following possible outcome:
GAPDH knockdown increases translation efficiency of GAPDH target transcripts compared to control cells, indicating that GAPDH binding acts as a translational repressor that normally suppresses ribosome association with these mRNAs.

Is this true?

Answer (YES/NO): NO